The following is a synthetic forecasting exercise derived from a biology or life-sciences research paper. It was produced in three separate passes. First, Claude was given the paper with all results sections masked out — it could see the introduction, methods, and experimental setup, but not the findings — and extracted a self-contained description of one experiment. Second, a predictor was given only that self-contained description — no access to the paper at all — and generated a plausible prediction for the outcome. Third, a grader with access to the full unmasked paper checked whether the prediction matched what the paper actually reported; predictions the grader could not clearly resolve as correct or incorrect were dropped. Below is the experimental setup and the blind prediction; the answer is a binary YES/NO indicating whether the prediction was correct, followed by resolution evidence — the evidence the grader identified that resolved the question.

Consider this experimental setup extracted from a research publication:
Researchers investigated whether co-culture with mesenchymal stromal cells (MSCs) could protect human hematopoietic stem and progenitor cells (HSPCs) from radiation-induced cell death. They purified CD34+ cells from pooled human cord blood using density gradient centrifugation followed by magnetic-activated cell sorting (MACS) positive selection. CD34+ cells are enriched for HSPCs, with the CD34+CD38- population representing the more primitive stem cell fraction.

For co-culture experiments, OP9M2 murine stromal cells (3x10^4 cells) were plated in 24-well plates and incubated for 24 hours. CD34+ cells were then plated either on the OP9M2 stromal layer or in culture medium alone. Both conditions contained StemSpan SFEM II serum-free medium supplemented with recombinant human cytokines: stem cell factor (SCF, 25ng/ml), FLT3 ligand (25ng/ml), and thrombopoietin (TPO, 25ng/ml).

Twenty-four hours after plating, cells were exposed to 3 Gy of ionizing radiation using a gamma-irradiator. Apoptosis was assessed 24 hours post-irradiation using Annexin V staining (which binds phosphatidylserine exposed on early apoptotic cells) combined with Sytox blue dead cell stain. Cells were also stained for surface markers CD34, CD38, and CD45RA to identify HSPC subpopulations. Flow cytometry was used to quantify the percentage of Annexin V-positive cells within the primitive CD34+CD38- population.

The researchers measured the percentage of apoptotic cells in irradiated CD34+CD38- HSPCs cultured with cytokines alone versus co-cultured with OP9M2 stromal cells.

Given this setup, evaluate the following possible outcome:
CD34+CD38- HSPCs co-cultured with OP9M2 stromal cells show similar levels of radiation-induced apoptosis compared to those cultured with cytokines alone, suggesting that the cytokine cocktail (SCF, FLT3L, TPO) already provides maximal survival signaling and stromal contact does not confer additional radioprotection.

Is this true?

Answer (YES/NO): NO